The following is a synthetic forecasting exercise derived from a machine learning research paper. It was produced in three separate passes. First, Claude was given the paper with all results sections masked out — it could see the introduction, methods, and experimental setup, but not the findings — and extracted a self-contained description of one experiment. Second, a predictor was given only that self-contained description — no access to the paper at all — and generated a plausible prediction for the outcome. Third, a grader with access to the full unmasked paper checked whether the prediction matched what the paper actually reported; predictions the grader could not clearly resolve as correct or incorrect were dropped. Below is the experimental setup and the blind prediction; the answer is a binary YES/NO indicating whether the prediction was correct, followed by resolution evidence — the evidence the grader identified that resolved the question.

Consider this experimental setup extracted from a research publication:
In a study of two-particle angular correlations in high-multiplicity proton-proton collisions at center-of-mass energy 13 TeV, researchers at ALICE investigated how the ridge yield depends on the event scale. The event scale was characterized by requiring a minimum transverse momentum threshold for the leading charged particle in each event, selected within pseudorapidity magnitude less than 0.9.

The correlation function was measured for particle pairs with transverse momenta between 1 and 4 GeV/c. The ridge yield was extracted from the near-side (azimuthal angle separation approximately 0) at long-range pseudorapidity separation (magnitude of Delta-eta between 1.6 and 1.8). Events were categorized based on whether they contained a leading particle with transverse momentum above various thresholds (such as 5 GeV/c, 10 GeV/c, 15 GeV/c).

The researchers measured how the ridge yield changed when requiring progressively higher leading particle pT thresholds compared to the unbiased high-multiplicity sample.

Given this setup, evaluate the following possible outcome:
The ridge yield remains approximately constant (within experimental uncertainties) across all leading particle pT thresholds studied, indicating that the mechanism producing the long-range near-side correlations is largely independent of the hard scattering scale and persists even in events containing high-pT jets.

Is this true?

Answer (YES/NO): NO